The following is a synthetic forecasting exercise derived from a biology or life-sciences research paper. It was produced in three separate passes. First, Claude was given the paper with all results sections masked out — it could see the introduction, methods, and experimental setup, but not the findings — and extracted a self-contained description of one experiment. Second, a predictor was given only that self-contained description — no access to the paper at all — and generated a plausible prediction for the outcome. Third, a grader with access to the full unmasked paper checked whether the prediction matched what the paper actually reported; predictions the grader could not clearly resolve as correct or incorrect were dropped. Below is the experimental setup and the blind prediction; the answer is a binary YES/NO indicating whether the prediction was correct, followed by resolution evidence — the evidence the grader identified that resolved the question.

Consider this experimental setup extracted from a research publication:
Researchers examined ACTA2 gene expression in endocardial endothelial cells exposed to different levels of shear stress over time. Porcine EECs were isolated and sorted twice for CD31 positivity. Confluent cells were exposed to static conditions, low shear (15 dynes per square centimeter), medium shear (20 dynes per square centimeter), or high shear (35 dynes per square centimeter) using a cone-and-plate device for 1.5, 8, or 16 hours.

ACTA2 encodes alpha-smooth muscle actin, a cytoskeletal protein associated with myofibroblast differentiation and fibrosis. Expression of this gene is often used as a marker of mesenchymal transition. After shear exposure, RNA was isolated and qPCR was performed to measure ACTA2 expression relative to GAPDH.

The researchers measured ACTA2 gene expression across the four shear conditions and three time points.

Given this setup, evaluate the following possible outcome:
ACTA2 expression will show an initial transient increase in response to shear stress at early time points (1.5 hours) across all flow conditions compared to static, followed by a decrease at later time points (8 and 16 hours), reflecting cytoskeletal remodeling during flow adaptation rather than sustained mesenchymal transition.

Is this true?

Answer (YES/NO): NO